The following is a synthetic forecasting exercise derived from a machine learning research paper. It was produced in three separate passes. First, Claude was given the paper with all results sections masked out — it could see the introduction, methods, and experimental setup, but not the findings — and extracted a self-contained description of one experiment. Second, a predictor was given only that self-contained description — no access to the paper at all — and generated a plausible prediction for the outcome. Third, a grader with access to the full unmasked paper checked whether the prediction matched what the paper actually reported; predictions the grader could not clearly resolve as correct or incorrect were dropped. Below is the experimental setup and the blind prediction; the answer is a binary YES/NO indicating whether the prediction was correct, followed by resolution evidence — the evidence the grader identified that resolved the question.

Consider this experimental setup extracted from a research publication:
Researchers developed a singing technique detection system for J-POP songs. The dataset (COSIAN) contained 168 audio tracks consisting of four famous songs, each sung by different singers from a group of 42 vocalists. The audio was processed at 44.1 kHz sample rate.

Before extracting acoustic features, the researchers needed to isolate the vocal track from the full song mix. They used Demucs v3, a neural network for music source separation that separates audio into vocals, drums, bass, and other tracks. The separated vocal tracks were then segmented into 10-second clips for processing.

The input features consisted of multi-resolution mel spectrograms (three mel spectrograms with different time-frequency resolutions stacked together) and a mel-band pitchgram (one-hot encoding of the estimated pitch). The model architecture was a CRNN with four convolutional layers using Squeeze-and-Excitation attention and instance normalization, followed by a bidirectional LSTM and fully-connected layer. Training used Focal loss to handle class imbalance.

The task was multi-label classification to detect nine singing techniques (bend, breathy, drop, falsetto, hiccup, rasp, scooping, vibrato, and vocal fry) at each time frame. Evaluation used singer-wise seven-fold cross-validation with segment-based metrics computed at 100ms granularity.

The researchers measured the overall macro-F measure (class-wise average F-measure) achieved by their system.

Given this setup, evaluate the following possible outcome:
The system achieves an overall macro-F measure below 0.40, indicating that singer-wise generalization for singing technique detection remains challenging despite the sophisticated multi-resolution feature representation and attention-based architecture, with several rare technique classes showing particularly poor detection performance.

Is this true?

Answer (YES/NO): NO